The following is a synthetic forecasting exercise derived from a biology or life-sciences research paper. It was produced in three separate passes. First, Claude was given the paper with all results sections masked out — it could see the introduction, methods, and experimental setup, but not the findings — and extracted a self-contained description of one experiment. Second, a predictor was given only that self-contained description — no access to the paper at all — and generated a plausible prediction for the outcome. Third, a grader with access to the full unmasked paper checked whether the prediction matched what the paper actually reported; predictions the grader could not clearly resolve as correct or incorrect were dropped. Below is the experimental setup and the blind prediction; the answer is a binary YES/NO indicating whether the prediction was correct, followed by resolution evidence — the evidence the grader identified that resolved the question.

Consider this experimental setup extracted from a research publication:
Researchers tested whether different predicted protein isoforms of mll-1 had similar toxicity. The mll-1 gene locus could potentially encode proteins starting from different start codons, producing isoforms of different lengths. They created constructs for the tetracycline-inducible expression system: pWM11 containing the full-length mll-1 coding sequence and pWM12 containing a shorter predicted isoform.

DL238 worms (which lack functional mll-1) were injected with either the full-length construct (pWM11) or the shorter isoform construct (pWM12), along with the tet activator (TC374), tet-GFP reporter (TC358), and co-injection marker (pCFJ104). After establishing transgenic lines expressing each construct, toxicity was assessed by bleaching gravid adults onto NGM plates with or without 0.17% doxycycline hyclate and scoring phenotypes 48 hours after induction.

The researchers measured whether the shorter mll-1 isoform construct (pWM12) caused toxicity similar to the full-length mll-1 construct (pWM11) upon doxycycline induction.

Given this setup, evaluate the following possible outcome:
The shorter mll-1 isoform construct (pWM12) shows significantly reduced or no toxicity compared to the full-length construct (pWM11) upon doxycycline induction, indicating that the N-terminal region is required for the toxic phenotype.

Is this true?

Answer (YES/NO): NO